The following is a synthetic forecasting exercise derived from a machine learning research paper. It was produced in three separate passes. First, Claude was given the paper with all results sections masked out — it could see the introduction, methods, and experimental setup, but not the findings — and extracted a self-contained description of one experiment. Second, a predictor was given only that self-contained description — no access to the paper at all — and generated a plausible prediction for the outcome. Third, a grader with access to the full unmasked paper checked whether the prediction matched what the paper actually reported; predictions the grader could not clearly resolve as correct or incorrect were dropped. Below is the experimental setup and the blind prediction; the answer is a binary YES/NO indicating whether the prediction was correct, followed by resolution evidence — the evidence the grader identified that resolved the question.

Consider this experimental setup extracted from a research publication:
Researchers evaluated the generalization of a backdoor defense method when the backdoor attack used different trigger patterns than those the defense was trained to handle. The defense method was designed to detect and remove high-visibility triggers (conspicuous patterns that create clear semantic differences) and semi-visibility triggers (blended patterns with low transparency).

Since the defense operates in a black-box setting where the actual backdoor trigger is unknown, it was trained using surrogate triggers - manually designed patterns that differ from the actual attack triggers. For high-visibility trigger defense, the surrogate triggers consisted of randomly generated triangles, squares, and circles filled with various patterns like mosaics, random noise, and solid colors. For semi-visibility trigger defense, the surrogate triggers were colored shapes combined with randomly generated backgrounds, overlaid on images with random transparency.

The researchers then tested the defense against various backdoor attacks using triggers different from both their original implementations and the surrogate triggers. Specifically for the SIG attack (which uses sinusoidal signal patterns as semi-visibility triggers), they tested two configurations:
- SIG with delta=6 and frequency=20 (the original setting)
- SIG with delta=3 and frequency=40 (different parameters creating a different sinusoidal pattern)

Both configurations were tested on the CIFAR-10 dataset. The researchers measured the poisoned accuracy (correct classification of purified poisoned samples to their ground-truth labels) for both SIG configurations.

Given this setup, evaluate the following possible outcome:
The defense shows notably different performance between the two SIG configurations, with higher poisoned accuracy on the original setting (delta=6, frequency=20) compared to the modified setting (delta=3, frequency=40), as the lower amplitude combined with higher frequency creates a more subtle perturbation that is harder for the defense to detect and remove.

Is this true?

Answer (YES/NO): NO